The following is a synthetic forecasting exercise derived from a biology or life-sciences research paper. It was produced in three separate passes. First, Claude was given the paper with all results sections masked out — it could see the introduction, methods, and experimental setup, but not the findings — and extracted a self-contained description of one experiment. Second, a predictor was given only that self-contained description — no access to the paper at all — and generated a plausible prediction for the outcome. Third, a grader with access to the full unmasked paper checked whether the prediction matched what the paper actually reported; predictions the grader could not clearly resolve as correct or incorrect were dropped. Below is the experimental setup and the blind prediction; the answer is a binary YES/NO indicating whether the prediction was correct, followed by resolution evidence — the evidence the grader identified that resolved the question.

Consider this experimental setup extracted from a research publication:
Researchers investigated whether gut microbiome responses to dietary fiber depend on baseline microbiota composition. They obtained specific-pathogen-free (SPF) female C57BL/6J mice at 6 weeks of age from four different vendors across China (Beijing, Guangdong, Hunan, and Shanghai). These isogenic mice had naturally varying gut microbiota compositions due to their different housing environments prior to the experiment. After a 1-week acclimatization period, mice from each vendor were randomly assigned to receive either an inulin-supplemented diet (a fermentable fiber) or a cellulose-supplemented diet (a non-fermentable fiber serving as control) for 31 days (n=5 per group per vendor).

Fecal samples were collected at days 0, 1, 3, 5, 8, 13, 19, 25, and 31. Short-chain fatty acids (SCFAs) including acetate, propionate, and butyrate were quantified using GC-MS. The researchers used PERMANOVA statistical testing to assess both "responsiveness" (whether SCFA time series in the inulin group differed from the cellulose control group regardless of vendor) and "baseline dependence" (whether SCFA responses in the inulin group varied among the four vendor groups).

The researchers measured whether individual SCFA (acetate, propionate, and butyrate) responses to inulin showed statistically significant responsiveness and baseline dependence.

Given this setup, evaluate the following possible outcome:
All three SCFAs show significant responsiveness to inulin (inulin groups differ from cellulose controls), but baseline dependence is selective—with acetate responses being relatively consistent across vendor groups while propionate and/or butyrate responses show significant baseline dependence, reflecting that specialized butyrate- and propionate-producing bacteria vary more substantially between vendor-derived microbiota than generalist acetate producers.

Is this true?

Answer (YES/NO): NO